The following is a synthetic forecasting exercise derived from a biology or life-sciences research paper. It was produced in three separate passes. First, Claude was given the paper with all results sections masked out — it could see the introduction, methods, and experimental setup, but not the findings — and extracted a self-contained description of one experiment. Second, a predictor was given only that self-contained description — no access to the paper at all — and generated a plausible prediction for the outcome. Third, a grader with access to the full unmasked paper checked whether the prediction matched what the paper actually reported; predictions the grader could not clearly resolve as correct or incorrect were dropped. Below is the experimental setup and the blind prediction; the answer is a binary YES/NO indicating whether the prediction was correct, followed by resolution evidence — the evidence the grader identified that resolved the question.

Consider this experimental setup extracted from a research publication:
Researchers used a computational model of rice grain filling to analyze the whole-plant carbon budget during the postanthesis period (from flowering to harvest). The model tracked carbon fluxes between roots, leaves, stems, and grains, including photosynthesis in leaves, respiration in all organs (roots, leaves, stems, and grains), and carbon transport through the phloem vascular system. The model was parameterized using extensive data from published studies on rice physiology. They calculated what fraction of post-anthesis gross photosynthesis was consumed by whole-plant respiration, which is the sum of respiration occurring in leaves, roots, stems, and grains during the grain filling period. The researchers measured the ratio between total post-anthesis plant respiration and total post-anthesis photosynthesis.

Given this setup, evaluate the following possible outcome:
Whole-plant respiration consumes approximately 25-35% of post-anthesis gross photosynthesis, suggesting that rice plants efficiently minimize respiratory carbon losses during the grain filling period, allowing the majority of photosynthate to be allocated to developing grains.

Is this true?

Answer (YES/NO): NO